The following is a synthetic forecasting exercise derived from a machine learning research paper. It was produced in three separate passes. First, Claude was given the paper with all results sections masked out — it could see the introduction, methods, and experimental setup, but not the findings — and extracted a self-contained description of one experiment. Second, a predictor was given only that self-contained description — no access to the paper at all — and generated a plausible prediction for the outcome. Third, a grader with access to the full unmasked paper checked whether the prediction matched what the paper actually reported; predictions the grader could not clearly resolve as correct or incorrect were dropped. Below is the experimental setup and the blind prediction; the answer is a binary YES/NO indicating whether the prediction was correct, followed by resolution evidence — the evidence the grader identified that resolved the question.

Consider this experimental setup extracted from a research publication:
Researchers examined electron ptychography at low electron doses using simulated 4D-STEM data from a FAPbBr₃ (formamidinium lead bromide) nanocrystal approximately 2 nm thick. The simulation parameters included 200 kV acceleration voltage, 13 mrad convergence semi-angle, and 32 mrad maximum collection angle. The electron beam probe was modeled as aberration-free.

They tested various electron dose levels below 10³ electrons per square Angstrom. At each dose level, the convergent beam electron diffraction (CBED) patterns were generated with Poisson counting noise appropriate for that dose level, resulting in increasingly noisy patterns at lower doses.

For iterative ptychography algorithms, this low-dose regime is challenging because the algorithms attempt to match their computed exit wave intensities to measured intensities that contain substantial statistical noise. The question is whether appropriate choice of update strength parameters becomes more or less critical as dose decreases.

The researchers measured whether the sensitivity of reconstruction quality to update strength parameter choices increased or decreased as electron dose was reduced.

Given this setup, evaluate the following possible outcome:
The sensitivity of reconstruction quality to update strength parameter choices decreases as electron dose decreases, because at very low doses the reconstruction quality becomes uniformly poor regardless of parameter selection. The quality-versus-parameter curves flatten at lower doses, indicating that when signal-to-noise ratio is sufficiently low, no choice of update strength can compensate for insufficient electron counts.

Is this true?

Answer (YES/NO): NO